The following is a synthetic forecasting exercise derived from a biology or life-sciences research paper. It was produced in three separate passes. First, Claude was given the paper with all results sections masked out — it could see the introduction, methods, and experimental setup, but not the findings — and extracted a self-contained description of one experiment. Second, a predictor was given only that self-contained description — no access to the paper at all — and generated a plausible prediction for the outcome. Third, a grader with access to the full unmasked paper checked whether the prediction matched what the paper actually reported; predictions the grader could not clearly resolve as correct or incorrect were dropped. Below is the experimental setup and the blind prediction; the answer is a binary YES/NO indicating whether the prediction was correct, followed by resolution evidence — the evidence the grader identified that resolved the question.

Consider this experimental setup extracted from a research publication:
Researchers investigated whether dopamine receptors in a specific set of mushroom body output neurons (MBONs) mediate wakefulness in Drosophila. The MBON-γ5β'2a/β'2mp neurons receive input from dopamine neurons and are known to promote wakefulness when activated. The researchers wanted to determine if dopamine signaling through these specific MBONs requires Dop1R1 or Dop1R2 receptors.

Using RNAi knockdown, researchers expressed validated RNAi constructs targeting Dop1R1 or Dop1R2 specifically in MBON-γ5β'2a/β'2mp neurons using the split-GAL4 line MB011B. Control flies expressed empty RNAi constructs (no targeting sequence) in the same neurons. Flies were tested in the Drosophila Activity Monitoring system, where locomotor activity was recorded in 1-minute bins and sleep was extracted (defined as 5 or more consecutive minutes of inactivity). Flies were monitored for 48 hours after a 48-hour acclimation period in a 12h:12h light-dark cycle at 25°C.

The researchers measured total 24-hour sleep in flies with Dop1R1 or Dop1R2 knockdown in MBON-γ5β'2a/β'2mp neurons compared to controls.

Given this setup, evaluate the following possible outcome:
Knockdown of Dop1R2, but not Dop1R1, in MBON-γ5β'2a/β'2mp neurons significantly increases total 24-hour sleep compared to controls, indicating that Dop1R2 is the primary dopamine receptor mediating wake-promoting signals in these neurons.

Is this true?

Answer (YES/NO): NO